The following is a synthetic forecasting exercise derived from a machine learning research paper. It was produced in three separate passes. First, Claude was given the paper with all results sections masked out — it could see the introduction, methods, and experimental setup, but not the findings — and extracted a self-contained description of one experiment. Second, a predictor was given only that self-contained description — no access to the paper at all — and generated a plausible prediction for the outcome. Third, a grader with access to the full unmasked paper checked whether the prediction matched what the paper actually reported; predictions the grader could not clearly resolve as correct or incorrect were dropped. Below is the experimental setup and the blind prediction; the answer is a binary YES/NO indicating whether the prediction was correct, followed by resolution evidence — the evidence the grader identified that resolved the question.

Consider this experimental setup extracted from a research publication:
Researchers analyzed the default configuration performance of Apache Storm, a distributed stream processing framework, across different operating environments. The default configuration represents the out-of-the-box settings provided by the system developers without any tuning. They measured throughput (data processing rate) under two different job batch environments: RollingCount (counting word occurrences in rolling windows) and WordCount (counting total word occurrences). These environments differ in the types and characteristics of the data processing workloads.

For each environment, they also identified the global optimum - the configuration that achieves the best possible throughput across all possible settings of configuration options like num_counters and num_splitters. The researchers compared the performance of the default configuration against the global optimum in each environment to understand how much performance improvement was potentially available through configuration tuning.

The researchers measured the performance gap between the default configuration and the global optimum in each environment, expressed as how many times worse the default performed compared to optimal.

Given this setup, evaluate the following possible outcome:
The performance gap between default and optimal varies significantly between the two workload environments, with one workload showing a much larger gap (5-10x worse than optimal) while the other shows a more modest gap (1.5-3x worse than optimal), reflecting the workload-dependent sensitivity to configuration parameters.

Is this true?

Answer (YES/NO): NO